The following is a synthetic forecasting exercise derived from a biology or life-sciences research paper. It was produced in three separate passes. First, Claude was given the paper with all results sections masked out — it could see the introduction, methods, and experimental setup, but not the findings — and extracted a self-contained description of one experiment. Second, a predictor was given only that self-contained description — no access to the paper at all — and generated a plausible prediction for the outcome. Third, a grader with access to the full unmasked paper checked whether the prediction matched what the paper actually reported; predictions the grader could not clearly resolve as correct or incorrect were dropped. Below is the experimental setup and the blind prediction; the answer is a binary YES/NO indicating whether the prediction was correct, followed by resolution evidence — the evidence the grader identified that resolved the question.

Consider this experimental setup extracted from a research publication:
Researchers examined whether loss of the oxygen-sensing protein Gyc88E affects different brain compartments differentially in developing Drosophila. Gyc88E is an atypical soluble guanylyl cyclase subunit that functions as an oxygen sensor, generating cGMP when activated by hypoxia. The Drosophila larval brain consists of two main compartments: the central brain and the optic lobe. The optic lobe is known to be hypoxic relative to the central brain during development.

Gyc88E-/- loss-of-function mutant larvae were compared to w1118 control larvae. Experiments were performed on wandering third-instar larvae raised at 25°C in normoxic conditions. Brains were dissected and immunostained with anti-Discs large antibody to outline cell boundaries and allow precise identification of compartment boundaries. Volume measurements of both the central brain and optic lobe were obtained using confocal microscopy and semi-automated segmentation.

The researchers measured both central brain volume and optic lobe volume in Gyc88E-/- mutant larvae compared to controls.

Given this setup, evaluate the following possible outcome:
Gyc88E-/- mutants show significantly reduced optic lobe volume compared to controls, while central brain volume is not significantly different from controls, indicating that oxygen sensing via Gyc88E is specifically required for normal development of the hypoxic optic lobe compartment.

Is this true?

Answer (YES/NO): NO